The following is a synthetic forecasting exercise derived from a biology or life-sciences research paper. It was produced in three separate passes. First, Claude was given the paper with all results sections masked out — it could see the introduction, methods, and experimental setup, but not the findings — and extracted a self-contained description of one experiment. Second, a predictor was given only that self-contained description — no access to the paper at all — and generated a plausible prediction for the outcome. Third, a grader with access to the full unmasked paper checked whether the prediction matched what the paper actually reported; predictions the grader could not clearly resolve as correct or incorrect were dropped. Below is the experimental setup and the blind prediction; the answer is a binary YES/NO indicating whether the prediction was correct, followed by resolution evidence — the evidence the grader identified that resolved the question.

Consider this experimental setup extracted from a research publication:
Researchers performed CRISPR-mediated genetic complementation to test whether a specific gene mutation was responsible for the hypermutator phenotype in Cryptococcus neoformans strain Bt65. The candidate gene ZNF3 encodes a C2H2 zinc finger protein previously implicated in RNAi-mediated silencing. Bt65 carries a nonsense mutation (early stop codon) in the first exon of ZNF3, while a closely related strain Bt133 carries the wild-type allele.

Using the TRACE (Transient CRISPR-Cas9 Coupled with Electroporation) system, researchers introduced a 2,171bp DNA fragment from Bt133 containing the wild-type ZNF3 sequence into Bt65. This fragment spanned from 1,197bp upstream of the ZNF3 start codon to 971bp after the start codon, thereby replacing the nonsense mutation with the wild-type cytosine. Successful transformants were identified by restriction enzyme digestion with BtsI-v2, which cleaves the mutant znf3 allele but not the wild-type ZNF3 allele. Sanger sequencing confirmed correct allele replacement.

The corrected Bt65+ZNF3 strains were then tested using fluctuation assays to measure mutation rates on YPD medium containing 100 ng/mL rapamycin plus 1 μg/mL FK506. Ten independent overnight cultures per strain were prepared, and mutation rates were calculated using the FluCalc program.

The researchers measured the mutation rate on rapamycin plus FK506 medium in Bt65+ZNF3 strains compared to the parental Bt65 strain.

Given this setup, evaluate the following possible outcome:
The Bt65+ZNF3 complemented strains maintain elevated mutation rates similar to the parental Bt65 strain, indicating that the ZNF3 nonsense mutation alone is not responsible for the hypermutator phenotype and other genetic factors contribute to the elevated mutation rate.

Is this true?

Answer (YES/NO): NO